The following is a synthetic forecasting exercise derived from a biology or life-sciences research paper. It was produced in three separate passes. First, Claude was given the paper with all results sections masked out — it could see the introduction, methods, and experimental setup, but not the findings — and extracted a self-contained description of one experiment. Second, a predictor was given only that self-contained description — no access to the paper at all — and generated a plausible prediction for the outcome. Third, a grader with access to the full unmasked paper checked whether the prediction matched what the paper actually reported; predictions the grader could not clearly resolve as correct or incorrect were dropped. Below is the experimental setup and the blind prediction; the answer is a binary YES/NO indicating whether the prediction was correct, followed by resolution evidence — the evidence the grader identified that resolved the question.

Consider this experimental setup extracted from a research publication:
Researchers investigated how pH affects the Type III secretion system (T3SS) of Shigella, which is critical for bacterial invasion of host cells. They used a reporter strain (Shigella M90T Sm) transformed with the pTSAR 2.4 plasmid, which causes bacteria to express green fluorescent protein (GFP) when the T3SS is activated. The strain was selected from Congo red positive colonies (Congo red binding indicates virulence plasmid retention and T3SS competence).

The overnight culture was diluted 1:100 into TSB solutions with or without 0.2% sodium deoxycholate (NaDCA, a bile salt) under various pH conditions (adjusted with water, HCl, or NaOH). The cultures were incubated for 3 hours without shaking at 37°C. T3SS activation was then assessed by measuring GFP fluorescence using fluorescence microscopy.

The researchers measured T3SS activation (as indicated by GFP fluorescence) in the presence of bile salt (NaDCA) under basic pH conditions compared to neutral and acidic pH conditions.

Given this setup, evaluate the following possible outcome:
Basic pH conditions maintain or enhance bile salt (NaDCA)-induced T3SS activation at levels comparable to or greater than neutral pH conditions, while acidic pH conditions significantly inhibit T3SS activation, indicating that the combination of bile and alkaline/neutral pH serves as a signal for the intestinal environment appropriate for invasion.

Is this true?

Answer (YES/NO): NO